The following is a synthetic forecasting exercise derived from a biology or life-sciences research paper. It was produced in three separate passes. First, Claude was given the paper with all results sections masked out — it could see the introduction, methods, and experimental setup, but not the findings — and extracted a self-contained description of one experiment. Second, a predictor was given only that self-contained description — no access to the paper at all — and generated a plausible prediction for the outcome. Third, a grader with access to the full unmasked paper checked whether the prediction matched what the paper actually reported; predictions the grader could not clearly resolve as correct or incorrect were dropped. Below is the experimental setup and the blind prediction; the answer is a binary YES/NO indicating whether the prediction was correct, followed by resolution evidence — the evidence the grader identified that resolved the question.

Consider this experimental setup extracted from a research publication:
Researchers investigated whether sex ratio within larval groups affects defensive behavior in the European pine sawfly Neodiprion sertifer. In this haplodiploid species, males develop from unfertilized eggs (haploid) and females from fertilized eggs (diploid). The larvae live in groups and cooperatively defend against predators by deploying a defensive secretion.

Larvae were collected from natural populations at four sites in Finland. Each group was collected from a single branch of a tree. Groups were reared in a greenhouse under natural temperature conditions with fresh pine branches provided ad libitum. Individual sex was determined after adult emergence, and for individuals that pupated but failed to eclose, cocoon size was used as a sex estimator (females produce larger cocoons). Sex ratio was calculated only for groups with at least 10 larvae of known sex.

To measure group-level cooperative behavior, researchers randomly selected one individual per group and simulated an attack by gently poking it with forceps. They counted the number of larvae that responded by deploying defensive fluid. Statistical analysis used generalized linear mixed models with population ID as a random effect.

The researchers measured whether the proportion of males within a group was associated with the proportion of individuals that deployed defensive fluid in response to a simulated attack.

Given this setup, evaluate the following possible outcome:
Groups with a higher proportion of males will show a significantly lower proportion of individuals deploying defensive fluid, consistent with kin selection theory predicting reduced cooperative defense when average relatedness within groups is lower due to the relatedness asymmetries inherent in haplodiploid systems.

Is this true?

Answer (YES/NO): NO